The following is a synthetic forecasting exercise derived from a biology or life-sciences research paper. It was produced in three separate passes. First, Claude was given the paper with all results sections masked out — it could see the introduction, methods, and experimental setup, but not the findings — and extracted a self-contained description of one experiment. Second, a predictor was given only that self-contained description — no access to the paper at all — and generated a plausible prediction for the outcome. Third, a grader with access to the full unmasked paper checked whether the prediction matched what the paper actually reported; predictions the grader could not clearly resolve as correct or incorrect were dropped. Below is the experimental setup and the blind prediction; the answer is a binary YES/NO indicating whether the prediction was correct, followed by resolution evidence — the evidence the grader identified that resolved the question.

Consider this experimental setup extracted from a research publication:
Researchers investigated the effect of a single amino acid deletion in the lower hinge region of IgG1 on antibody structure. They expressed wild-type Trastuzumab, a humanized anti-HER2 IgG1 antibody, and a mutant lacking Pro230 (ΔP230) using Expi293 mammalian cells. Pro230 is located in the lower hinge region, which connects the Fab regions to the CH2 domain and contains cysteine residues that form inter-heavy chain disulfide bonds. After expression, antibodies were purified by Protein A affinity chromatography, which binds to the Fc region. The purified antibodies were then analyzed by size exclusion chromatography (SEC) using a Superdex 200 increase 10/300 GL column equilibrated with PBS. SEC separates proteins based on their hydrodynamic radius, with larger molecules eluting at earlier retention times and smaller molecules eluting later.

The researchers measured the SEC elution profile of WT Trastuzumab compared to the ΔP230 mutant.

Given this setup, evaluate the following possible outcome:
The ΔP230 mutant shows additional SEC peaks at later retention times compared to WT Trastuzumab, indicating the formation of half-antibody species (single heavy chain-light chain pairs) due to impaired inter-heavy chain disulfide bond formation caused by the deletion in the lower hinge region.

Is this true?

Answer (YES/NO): YES